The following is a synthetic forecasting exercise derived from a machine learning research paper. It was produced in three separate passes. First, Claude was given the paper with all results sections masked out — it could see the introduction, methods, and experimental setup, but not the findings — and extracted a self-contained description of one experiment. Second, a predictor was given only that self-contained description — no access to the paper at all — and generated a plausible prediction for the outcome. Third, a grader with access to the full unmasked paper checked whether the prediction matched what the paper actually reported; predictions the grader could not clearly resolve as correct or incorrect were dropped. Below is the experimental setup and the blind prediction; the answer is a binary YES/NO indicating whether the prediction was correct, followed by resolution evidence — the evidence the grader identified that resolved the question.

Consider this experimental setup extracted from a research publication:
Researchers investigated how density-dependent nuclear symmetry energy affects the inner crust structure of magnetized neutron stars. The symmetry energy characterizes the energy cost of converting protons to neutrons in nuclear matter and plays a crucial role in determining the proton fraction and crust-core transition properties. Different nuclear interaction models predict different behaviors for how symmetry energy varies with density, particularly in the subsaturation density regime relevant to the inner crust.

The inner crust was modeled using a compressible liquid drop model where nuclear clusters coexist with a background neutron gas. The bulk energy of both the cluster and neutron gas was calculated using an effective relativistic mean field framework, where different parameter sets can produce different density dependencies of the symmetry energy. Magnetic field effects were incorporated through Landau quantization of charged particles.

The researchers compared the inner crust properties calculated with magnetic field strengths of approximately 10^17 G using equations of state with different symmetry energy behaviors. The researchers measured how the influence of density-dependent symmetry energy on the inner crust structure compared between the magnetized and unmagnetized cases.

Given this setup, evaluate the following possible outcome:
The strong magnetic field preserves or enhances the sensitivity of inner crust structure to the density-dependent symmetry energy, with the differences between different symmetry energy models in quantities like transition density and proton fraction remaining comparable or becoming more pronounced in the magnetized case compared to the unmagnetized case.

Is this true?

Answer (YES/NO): YES